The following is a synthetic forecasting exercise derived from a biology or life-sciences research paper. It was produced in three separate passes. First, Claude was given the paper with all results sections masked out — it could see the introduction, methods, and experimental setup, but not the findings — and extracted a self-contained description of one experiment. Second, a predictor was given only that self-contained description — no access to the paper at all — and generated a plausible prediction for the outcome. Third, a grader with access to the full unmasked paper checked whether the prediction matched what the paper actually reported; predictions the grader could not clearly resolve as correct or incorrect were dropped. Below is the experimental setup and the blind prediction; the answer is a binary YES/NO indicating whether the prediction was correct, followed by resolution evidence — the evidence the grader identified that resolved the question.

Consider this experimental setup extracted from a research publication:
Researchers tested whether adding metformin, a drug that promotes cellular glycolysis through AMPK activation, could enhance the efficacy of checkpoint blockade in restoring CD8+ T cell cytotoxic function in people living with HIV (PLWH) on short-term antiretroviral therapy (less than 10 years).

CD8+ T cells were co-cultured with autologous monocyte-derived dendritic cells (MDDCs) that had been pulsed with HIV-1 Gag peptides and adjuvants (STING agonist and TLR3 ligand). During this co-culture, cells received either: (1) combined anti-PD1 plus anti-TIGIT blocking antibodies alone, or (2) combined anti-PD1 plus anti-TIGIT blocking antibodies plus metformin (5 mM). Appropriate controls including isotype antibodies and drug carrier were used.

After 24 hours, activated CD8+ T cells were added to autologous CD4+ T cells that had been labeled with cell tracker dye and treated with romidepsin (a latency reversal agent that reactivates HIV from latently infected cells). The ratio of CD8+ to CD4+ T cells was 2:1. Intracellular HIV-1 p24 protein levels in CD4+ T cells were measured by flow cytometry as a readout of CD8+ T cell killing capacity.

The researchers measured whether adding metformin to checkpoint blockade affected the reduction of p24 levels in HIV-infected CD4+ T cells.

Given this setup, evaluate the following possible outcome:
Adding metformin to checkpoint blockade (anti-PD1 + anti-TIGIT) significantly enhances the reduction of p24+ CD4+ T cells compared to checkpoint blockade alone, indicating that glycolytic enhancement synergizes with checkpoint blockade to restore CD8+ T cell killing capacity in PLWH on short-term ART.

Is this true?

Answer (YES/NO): YES